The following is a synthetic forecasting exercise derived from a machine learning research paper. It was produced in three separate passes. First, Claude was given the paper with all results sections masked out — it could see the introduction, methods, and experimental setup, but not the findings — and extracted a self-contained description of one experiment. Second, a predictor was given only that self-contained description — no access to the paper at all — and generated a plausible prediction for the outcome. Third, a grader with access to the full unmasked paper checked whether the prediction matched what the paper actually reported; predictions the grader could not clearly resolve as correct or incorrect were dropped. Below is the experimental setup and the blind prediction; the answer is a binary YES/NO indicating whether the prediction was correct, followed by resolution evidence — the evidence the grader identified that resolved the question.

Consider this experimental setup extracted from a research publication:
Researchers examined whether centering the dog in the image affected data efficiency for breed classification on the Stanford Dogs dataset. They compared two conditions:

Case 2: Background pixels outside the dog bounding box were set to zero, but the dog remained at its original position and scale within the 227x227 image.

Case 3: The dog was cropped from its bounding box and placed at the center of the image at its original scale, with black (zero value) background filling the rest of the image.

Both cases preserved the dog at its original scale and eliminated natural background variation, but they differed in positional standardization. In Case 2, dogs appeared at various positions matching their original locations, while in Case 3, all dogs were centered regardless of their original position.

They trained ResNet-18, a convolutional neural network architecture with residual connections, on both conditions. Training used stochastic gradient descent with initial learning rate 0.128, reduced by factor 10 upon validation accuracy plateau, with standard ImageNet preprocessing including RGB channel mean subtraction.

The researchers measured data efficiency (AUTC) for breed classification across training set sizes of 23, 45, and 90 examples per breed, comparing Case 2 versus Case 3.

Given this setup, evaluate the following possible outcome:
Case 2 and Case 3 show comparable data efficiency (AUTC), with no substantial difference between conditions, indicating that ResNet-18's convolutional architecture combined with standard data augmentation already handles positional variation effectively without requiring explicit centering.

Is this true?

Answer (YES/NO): YES